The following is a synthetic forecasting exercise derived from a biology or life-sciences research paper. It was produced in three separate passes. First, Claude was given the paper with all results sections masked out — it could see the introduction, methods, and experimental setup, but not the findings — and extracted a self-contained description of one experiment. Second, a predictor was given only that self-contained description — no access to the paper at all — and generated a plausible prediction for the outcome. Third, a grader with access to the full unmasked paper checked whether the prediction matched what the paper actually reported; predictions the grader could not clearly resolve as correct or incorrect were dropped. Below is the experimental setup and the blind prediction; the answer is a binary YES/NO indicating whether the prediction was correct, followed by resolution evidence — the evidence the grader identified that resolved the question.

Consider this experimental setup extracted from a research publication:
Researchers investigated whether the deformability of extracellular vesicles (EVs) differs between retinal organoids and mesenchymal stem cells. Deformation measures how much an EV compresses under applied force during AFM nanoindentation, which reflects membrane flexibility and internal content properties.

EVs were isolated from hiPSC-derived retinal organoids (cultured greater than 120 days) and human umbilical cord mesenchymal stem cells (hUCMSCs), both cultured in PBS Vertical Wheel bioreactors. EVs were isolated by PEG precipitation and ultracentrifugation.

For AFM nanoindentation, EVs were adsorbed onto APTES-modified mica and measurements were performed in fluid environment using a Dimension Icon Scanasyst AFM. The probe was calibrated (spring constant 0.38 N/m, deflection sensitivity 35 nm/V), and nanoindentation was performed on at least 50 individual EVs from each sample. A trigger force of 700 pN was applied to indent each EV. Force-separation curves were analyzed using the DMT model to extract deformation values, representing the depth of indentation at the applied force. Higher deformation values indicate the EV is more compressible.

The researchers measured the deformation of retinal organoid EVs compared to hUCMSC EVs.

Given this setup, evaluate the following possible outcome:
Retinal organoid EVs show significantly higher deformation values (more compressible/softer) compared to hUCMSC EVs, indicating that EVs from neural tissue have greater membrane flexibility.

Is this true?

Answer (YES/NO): YES